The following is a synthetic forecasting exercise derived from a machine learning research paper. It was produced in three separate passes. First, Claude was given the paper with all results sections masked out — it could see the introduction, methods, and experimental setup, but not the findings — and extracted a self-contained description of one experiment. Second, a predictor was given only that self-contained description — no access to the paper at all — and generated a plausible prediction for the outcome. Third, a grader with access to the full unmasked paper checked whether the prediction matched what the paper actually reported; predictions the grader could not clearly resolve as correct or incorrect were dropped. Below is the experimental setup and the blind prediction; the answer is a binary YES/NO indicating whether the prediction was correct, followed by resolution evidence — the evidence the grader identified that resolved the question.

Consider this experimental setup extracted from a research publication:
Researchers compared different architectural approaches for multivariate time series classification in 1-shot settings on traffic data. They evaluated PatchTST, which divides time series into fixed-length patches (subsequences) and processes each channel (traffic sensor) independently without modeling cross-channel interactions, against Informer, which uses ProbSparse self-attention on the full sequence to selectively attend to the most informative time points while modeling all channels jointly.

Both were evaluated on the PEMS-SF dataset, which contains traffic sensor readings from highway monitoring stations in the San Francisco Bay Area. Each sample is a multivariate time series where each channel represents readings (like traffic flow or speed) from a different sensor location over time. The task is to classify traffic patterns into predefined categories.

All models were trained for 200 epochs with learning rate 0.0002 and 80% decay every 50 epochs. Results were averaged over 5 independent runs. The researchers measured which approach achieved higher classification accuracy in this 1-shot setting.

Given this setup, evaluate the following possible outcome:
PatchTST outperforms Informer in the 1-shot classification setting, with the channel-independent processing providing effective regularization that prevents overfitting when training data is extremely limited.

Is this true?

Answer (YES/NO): YES